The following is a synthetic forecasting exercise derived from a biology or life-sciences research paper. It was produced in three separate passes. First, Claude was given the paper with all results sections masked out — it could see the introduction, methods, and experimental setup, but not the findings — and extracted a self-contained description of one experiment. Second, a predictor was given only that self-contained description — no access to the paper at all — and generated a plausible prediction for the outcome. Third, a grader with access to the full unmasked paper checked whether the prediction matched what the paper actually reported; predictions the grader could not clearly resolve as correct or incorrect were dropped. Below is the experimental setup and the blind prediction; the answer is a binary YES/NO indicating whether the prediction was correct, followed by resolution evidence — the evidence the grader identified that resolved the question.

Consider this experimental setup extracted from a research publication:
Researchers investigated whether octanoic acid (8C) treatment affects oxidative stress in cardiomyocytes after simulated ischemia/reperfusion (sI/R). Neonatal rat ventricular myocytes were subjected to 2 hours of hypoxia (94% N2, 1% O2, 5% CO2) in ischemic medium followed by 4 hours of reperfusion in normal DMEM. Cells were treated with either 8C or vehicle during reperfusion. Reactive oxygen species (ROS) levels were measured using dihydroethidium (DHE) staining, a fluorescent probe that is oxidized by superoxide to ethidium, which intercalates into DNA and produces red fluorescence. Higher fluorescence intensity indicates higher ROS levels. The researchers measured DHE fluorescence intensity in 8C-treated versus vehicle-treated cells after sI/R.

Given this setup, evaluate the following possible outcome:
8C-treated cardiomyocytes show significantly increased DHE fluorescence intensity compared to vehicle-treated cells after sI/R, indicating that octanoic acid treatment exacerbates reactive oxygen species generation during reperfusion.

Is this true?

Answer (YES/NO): NO